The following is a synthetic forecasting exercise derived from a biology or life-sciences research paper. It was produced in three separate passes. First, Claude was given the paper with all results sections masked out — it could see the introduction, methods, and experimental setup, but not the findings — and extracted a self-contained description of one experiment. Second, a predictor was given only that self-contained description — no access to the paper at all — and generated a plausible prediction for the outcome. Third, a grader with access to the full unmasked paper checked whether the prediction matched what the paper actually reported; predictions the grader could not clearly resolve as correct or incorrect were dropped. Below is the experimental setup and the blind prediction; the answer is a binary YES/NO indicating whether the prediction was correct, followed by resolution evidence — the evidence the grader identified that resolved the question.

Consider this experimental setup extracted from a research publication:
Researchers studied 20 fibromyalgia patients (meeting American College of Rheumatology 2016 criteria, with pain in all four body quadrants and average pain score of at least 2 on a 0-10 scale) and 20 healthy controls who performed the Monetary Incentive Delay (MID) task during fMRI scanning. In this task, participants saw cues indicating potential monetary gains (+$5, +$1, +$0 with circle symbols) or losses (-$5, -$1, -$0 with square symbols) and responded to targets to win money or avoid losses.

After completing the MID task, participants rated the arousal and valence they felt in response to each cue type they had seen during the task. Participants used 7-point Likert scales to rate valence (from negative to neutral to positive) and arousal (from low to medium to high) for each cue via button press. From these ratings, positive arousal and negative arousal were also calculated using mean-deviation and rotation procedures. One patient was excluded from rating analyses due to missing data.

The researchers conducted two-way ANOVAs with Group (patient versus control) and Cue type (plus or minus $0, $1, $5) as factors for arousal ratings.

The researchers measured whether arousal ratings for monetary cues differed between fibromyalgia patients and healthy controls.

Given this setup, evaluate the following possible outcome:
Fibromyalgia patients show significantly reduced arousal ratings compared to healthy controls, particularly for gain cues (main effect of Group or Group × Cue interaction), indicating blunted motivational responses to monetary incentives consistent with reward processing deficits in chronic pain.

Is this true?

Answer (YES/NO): NO